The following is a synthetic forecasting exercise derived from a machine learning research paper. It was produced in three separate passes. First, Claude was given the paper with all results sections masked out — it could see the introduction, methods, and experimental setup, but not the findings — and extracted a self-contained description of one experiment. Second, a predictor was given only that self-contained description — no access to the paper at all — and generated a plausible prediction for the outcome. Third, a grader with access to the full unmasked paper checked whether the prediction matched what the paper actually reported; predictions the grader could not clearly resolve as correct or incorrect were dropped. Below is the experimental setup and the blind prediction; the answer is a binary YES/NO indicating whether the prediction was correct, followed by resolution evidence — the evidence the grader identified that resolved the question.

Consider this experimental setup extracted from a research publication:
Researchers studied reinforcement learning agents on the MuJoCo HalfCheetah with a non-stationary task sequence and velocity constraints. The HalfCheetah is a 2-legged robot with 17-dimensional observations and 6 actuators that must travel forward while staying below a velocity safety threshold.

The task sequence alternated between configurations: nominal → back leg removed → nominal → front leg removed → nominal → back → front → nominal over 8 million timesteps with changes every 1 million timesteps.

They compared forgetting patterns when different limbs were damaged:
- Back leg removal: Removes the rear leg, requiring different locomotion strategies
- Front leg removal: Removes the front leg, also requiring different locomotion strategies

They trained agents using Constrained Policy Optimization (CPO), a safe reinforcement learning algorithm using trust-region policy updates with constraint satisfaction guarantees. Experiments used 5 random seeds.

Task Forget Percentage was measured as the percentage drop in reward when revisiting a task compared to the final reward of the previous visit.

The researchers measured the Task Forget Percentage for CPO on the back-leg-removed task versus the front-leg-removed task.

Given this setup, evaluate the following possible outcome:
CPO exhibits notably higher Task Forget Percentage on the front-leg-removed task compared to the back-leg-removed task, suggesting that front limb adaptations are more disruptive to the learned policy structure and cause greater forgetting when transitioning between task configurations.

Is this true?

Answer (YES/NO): YES